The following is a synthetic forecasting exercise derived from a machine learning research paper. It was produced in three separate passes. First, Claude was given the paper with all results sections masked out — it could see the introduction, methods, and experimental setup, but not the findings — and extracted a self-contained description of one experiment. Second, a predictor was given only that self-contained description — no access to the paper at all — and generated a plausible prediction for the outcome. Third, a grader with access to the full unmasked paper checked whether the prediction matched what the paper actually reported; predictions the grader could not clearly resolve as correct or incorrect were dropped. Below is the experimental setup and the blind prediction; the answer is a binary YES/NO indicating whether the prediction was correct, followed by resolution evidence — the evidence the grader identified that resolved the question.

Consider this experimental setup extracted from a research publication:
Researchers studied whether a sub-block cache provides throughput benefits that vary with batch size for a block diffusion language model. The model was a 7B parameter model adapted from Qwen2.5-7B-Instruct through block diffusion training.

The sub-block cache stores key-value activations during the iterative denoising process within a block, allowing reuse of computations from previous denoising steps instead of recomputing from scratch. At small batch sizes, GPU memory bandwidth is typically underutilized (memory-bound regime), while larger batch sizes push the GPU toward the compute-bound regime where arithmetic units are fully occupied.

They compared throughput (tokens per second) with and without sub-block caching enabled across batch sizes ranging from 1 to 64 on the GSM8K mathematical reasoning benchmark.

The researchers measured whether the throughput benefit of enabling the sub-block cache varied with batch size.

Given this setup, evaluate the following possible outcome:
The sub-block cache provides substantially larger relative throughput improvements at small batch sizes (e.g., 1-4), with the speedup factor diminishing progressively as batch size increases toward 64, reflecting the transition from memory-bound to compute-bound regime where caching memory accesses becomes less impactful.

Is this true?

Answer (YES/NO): NO